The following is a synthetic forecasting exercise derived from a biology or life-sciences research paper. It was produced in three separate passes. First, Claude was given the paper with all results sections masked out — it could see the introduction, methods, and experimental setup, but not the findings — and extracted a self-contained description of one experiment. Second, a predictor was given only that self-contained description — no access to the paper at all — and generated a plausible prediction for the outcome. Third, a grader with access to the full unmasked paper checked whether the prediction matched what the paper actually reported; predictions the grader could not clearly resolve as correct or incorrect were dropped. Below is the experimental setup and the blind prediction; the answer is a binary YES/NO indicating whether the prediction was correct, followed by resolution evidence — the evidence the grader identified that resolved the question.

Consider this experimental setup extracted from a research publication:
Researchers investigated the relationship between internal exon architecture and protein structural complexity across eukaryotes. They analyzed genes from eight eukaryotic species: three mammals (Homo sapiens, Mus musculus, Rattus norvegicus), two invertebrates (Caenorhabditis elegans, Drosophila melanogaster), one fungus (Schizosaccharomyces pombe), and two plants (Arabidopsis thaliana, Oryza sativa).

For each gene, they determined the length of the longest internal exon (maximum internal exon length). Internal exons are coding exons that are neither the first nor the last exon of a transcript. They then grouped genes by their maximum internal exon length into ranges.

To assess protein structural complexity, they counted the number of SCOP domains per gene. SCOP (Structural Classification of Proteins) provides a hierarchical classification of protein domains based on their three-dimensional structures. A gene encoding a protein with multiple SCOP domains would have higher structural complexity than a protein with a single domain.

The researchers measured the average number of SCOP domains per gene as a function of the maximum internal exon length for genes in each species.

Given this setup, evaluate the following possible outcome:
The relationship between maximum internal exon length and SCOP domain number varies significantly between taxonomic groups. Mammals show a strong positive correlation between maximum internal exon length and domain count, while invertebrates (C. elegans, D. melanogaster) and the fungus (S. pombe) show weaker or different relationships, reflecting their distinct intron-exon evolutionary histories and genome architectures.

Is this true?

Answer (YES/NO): NO